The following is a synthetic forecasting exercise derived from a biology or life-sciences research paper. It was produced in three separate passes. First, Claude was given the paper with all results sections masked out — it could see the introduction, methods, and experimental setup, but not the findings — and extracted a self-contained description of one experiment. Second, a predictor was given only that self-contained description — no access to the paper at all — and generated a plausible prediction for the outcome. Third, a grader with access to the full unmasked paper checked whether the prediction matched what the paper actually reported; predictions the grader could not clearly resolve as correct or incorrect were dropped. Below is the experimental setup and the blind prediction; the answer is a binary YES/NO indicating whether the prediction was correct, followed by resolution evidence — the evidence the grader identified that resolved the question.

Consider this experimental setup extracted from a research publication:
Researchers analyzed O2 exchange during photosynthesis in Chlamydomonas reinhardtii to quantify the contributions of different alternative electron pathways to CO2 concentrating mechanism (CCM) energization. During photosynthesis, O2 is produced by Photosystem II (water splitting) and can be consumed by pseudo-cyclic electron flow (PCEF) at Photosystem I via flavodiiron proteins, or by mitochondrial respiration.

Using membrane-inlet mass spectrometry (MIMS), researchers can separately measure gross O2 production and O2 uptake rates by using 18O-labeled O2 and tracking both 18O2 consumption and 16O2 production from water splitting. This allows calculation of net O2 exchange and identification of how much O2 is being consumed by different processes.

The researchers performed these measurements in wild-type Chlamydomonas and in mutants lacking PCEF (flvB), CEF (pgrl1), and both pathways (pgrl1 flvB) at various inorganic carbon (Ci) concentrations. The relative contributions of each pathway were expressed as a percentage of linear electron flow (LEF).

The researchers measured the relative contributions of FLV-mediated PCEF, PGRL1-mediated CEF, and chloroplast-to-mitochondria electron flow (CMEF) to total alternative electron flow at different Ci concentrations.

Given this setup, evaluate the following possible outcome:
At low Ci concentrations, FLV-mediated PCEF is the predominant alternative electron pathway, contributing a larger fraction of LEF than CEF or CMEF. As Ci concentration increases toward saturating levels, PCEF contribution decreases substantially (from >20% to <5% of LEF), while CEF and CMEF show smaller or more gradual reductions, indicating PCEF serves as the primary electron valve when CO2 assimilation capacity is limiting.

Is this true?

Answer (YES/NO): NO